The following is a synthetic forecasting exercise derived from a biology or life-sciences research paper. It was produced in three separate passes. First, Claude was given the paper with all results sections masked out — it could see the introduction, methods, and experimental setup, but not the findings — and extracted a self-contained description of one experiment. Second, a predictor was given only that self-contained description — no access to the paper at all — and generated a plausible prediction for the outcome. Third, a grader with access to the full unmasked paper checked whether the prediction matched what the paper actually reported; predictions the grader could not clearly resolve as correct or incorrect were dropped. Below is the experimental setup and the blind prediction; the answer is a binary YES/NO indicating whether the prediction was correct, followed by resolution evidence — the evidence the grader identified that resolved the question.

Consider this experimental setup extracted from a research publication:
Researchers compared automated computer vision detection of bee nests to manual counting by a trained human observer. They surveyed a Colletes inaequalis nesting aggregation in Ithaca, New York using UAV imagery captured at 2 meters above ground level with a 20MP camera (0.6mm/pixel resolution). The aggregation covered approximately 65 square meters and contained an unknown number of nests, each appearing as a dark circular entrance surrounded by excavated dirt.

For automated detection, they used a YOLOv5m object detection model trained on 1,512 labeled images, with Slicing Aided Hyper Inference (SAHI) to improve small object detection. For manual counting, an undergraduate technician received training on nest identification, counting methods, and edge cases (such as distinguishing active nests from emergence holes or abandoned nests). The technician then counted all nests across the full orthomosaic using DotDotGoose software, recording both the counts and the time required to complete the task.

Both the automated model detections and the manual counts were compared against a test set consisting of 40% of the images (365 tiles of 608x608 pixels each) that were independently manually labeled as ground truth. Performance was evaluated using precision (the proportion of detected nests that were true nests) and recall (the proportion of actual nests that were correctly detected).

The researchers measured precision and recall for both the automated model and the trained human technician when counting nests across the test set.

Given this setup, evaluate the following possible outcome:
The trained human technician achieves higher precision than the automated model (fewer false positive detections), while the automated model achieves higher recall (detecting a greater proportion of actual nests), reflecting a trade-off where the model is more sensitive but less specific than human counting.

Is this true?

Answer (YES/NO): NO